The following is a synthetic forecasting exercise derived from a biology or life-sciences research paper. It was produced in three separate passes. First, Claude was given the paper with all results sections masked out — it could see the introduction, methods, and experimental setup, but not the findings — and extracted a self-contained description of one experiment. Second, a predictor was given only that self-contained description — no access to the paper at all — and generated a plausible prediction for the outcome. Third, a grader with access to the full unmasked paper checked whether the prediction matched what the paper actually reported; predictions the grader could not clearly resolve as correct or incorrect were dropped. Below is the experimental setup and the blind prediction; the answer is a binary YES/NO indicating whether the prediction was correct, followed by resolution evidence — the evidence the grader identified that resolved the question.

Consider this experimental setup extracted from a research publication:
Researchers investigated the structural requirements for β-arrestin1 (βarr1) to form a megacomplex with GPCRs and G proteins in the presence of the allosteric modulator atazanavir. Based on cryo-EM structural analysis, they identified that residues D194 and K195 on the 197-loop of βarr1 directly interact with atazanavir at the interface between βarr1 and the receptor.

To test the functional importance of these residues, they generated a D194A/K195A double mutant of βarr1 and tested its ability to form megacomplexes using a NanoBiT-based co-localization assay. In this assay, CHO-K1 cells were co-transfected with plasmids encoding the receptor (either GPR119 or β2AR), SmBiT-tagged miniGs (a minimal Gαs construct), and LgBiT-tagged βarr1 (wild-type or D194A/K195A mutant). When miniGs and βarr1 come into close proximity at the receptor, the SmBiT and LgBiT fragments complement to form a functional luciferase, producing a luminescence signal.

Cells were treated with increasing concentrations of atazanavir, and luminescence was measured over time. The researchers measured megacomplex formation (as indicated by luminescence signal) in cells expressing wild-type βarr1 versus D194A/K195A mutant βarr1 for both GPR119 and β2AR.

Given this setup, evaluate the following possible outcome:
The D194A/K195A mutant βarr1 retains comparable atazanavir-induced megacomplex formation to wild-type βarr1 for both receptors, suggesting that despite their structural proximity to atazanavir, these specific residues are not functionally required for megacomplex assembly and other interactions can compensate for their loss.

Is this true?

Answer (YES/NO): NO